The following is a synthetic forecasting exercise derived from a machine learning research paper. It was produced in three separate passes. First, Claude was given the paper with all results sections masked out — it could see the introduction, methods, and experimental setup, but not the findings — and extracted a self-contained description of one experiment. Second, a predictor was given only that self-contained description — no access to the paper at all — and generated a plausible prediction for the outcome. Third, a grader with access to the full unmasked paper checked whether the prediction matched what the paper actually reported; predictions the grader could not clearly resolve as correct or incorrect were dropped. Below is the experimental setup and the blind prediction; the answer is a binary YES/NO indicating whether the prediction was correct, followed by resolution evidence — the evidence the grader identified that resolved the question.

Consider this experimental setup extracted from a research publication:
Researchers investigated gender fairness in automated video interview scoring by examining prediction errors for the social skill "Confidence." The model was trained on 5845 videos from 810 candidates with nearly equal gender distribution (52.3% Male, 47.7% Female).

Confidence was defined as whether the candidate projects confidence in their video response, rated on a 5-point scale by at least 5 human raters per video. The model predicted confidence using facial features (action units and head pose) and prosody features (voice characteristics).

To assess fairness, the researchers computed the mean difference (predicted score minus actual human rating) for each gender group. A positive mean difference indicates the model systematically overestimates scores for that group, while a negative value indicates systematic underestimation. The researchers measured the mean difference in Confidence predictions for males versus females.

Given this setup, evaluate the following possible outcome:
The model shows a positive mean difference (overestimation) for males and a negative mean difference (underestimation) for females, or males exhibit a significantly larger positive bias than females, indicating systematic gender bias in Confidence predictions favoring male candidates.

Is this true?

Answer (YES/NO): NO